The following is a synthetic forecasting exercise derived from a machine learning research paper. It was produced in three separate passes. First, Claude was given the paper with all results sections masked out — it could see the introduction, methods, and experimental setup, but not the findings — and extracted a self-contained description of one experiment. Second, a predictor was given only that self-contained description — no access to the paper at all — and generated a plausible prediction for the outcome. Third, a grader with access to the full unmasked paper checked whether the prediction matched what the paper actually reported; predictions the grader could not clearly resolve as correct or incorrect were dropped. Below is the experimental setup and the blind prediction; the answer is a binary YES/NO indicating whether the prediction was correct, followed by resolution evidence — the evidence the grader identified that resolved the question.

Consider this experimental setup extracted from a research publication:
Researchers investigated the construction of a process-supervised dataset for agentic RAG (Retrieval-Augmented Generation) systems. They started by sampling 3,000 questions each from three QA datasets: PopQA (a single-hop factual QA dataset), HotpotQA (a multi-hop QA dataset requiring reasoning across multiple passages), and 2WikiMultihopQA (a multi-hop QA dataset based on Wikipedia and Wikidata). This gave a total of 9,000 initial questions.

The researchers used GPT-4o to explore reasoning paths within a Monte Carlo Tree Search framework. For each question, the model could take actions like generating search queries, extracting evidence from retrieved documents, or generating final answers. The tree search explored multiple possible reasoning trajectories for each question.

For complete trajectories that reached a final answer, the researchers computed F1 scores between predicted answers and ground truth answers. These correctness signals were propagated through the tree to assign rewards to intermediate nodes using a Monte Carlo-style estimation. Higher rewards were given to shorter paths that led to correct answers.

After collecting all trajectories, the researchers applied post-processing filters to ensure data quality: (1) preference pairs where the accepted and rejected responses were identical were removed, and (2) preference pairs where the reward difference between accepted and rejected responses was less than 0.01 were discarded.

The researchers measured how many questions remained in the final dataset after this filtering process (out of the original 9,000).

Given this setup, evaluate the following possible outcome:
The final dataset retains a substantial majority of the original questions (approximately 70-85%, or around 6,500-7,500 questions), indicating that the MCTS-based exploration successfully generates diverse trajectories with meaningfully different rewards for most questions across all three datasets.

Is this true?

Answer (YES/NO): NO